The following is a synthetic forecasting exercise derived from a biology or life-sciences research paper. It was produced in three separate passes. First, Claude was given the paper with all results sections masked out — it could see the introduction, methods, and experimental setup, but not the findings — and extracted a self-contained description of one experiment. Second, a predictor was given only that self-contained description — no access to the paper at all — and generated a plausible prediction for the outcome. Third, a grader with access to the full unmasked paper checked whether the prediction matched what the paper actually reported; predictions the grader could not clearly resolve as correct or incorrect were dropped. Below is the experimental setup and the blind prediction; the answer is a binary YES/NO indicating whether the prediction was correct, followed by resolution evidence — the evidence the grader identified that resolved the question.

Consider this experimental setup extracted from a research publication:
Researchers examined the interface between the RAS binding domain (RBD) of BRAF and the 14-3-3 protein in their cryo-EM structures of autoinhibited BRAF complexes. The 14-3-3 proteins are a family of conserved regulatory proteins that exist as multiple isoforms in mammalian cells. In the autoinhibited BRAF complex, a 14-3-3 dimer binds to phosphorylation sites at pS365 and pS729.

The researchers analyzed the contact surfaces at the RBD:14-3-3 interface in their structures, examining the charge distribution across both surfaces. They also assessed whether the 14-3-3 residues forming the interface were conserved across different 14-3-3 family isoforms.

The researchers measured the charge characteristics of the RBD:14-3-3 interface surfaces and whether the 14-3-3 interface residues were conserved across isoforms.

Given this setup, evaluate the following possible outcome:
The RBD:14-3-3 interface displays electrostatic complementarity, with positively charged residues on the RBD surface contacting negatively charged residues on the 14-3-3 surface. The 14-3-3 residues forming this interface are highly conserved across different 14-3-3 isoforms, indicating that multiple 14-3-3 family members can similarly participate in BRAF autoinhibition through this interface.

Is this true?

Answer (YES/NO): YES